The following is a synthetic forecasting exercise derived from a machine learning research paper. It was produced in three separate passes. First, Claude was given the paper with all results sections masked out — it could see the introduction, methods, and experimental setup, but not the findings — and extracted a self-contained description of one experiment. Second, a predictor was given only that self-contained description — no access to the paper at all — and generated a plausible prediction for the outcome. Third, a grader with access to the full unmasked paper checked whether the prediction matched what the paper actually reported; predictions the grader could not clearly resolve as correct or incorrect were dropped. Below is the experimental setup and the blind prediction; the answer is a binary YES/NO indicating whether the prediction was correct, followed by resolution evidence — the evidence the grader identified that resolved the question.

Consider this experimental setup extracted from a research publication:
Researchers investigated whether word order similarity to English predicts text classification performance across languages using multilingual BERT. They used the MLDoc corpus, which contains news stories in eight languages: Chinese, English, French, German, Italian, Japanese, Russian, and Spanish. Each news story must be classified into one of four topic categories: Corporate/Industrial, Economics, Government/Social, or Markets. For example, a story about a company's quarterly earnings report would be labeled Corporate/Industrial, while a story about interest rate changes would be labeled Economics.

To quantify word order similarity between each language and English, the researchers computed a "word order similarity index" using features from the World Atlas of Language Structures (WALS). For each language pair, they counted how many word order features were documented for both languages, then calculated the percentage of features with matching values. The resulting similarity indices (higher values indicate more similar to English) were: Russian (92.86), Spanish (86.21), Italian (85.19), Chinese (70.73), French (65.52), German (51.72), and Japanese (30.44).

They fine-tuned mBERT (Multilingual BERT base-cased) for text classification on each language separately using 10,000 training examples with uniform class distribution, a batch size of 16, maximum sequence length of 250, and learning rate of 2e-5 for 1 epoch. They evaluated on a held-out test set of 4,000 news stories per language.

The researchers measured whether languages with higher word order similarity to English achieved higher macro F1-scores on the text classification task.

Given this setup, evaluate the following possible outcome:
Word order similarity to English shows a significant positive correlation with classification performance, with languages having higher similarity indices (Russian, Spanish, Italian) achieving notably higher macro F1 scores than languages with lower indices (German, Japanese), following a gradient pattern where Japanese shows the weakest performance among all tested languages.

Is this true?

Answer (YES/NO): NO